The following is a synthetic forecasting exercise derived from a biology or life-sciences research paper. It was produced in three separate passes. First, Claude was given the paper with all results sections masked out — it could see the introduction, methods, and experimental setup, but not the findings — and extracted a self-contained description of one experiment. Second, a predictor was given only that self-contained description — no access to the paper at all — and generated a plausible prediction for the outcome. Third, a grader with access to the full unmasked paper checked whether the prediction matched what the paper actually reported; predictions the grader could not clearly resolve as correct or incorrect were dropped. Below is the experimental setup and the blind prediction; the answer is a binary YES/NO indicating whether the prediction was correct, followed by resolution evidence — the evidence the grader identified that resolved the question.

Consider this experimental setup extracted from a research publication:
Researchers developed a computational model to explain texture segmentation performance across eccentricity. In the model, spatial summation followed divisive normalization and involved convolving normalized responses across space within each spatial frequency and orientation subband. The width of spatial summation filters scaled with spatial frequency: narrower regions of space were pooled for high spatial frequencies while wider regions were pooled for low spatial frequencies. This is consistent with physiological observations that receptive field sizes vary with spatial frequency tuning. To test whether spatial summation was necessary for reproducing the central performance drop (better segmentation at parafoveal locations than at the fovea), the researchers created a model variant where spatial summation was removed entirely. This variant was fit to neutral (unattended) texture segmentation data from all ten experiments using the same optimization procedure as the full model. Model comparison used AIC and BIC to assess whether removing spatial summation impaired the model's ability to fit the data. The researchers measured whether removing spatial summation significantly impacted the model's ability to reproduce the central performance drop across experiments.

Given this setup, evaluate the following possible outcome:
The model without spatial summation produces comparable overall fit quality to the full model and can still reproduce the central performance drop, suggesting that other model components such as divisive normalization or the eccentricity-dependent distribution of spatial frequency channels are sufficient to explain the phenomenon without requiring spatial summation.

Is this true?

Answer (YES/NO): NO